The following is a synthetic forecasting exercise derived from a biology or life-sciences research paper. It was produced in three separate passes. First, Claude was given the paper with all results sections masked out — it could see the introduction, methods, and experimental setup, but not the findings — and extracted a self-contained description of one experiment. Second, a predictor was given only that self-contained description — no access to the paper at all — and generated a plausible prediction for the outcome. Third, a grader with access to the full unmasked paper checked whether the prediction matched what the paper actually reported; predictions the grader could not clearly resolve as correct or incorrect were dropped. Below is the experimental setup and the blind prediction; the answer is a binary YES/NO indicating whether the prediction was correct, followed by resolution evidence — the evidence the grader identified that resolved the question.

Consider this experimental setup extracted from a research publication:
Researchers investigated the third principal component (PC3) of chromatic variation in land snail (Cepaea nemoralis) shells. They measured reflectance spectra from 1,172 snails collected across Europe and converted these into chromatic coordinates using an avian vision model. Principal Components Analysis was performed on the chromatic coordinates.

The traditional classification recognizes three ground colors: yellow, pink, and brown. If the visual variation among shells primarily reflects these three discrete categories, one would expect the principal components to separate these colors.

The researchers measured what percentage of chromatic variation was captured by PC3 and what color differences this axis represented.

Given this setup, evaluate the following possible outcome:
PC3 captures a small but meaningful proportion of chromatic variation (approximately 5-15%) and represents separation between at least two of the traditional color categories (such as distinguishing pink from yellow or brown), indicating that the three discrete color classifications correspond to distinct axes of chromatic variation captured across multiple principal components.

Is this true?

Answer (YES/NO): NO